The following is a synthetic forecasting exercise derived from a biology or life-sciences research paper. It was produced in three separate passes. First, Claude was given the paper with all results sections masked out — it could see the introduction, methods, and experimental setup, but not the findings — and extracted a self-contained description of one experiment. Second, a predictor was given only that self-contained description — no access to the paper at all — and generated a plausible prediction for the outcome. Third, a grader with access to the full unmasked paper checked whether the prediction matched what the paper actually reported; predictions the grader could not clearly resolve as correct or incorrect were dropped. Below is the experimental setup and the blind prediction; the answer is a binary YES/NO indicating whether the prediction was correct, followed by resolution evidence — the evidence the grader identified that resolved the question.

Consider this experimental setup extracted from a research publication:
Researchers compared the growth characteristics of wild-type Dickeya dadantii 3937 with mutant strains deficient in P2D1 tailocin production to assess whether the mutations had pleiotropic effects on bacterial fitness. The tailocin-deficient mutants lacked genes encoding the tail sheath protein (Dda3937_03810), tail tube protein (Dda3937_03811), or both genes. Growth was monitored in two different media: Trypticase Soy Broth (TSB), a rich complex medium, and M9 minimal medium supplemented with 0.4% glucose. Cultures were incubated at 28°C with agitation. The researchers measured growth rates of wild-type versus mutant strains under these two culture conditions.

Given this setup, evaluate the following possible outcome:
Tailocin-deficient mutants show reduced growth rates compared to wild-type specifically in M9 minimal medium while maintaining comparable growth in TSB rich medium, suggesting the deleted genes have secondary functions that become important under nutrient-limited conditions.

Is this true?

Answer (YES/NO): NO